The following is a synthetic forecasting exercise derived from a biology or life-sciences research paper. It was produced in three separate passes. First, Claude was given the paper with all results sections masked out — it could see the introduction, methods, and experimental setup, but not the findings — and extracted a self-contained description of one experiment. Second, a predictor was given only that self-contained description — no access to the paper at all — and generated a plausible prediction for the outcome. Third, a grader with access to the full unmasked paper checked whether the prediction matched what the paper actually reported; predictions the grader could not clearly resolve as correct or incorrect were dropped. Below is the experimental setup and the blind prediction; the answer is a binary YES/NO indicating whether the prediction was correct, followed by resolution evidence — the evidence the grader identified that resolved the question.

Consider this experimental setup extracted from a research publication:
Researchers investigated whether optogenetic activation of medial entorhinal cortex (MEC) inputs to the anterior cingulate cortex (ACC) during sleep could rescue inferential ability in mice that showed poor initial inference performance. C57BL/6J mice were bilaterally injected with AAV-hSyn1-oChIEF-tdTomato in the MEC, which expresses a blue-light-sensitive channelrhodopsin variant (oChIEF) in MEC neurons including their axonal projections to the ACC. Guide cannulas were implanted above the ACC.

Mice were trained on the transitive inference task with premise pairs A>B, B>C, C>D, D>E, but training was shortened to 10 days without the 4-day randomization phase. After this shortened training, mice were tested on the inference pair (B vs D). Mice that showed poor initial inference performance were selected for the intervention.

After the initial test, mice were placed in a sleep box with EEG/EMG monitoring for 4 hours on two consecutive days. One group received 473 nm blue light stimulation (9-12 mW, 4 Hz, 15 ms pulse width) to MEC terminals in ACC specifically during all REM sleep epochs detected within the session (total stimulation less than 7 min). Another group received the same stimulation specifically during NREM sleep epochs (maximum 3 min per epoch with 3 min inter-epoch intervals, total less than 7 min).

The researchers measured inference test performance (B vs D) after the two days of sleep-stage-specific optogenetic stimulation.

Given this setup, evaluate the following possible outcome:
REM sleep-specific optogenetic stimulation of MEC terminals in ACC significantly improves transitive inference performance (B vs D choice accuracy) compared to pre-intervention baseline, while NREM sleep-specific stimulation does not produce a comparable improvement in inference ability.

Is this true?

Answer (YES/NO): YES